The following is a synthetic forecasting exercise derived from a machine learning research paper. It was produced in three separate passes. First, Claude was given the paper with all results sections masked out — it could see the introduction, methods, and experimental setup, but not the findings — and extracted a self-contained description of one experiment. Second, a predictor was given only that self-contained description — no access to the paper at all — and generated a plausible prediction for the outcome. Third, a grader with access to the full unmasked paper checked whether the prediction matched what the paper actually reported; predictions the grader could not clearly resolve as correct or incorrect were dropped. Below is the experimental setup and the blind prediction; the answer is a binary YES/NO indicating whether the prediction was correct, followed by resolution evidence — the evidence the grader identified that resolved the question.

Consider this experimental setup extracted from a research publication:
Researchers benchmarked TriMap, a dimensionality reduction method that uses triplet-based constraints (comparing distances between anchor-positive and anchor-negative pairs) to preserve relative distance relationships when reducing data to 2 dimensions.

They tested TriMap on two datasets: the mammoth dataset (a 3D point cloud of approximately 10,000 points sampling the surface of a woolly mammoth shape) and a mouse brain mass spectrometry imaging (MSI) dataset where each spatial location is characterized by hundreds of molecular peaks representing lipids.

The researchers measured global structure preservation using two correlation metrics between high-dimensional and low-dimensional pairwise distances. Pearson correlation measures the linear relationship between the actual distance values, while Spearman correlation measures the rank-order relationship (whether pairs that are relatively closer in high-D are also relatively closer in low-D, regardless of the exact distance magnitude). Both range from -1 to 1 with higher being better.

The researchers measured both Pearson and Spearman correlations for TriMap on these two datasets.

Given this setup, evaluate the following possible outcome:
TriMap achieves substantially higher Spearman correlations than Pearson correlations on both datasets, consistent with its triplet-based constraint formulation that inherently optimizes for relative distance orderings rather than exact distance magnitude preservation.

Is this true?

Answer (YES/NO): NO